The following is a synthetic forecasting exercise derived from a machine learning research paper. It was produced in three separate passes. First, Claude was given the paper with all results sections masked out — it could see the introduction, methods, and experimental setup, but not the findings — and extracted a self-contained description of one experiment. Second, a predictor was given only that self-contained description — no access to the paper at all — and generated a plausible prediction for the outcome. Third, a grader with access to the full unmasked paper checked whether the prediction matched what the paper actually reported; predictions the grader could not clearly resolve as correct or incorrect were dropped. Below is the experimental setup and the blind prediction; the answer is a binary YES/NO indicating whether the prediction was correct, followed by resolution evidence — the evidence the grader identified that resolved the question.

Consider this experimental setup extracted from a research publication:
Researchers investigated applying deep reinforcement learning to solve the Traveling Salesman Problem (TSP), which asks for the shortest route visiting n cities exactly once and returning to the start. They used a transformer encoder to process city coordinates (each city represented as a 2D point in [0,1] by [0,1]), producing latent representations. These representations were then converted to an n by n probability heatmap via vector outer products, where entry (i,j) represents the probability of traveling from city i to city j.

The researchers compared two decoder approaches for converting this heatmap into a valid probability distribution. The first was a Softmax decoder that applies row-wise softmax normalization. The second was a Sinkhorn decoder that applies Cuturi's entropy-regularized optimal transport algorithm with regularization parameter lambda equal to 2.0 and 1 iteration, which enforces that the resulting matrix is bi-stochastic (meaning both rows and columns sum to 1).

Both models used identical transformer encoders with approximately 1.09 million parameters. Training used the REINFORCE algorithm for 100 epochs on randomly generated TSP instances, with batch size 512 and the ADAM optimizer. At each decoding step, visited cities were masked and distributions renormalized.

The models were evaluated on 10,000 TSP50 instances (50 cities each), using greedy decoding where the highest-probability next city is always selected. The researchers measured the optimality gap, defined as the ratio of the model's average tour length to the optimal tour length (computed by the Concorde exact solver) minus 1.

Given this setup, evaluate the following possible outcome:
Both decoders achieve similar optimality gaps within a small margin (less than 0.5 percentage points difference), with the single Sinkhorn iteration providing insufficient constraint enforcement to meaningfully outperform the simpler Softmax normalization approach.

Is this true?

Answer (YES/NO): NO